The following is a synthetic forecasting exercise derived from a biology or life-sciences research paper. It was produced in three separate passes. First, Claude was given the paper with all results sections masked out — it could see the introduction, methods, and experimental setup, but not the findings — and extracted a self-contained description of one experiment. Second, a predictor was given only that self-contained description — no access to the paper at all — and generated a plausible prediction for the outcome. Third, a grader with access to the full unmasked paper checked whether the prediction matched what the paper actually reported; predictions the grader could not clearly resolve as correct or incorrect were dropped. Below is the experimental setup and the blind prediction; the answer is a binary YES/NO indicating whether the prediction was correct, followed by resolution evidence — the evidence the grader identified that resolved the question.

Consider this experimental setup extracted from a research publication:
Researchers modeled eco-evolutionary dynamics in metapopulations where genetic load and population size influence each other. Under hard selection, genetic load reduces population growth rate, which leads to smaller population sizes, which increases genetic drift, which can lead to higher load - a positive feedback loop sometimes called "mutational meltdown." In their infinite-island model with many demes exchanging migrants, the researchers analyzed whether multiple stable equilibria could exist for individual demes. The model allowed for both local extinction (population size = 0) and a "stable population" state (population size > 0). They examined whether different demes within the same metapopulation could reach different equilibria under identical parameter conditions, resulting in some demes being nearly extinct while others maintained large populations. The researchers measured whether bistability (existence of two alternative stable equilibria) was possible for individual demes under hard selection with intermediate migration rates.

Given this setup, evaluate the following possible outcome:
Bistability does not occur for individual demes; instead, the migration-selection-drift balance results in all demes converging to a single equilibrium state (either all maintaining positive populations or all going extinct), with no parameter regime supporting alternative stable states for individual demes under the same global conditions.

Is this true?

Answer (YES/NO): NO